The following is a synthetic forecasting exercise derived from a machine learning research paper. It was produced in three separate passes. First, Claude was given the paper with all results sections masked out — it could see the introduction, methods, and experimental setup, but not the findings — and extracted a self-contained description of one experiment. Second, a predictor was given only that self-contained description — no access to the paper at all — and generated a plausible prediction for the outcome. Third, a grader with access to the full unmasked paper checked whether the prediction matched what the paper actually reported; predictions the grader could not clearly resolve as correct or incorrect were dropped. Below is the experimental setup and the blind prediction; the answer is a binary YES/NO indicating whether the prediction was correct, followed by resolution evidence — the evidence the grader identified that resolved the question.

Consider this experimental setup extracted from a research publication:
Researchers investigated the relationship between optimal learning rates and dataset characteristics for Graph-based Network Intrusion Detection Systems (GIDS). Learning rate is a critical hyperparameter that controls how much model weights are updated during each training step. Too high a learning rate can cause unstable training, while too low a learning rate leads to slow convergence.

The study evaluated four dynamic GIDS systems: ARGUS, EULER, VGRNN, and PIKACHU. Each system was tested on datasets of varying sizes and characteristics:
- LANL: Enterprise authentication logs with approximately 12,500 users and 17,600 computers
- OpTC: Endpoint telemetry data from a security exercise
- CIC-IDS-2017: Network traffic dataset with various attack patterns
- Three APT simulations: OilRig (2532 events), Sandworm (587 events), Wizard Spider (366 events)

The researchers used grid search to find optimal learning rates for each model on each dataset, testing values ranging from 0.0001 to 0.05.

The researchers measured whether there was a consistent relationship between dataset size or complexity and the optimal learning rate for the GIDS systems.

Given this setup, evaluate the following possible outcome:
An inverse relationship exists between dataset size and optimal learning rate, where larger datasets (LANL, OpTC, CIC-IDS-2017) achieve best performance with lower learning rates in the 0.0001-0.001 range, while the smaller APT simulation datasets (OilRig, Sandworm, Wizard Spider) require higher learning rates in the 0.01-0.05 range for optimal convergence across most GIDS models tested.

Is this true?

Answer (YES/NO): NO